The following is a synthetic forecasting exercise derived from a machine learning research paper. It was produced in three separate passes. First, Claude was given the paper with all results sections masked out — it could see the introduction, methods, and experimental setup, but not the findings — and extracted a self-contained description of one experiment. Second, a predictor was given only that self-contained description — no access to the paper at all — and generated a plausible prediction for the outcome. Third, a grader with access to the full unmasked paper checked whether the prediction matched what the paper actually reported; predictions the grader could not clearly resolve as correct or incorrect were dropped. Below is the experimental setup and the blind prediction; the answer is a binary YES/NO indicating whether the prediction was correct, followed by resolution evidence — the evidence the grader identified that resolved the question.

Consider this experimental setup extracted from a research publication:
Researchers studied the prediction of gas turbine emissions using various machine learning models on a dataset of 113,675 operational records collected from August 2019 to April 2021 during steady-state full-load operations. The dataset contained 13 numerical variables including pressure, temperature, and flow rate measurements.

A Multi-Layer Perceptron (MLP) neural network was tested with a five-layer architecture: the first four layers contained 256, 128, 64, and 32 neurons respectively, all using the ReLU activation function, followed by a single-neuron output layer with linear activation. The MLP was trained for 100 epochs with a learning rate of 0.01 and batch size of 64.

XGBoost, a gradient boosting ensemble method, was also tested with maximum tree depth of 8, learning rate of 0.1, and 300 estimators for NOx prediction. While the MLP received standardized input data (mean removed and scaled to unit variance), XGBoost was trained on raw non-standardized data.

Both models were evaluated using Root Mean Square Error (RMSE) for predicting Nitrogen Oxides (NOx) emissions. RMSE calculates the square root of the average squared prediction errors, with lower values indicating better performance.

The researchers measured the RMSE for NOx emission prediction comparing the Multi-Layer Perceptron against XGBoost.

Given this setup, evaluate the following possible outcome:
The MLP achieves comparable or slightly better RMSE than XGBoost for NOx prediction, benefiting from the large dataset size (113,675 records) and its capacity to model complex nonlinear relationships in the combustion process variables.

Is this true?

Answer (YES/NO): YES